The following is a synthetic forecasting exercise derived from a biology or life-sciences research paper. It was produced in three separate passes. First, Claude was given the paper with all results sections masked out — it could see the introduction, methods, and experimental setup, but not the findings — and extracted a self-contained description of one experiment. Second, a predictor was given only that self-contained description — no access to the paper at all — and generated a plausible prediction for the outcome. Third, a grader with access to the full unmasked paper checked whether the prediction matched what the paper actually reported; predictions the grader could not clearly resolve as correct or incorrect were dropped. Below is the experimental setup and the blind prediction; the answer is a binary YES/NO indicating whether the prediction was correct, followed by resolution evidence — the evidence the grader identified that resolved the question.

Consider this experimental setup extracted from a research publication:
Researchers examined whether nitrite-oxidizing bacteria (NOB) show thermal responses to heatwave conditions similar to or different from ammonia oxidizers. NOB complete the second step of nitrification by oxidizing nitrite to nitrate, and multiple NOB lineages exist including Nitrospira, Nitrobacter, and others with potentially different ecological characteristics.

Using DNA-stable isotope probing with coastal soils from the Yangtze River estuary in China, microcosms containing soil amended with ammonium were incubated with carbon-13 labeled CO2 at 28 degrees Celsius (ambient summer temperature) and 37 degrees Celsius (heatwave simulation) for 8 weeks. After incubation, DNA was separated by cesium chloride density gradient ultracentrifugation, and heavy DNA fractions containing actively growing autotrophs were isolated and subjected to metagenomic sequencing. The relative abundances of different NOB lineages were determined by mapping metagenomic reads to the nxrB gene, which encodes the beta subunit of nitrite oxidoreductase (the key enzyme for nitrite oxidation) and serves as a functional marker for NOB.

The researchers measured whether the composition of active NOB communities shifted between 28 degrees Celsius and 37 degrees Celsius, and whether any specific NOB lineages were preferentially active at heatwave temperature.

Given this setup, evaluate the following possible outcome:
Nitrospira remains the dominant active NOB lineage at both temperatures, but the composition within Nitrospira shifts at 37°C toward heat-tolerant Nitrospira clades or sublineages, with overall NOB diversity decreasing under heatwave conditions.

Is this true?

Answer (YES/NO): NO